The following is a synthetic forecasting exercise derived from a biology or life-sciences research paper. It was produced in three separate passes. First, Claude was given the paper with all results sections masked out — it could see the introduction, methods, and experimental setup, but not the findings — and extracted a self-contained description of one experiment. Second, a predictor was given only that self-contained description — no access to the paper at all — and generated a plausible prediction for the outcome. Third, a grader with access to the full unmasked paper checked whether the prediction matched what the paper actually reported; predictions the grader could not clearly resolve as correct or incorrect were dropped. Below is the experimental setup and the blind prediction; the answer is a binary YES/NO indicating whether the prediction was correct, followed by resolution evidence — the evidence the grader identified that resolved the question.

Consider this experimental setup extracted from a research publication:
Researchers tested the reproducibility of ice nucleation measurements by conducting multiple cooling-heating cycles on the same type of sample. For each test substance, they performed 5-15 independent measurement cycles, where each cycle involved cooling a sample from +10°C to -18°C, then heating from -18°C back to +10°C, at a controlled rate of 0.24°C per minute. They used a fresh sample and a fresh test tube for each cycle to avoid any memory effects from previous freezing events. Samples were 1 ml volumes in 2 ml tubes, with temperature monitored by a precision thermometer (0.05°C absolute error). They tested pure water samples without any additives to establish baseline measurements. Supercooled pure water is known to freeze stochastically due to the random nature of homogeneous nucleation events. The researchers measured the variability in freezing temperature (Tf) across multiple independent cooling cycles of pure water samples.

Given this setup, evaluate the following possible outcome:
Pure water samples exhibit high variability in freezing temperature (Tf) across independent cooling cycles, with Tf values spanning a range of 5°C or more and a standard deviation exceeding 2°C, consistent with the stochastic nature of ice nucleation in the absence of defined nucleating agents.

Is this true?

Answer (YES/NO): NO